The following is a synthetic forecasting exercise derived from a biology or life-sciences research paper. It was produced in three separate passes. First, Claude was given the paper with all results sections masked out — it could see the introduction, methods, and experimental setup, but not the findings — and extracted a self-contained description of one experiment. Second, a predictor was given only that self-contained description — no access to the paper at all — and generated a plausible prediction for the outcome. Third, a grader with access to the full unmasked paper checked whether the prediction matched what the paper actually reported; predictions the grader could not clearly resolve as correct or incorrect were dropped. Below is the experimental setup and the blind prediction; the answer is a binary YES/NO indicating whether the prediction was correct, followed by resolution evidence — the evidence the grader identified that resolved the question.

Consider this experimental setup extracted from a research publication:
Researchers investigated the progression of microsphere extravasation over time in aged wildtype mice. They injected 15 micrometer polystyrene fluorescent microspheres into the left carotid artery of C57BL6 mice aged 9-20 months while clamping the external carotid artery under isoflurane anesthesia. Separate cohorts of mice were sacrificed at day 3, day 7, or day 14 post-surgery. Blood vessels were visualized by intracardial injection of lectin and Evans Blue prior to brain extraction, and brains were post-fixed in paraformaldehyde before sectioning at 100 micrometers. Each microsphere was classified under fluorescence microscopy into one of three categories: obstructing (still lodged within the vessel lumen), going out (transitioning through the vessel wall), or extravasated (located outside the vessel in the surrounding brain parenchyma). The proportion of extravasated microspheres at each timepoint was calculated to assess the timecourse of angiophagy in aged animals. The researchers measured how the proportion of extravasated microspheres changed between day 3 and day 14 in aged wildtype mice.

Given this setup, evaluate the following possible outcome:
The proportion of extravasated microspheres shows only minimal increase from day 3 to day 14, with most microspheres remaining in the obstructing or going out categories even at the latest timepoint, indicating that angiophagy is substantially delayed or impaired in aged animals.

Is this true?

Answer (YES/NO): YES